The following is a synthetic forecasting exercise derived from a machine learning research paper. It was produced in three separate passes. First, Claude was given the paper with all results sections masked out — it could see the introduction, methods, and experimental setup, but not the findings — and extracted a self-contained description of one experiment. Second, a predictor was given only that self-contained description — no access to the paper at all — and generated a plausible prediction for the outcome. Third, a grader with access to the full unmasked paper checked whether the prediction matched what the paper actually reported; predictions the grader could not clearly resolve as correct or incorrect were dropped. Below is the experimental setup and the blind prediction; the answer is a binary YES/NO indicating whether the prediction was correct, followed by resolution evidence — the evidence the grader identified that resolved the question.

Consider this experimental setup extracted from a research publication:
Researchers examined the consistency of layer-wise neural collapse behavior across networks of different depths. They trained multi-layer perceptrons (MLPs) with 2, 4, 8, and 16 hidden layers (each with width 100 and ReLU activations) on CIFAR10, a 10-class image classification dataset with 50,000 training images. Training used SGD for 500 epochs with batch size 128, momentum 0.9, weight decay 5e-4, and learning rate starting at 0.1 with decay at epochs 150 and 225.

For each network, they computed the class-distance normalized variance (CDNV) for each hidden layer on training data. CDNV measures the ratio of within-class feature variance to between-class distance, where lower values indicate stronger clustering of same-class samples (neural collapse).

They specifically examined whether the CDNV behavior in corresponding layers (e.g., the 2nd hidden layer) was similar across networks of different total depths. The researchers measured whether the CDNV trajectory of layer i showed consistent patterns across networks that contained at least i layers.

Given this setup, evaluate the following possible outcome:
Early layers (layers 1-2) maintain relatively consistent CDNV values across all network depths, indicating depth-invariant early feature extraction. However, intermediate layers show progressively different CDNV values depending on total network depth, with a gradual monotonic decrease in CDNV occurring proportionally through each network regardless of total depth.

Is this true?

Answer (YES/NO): NO